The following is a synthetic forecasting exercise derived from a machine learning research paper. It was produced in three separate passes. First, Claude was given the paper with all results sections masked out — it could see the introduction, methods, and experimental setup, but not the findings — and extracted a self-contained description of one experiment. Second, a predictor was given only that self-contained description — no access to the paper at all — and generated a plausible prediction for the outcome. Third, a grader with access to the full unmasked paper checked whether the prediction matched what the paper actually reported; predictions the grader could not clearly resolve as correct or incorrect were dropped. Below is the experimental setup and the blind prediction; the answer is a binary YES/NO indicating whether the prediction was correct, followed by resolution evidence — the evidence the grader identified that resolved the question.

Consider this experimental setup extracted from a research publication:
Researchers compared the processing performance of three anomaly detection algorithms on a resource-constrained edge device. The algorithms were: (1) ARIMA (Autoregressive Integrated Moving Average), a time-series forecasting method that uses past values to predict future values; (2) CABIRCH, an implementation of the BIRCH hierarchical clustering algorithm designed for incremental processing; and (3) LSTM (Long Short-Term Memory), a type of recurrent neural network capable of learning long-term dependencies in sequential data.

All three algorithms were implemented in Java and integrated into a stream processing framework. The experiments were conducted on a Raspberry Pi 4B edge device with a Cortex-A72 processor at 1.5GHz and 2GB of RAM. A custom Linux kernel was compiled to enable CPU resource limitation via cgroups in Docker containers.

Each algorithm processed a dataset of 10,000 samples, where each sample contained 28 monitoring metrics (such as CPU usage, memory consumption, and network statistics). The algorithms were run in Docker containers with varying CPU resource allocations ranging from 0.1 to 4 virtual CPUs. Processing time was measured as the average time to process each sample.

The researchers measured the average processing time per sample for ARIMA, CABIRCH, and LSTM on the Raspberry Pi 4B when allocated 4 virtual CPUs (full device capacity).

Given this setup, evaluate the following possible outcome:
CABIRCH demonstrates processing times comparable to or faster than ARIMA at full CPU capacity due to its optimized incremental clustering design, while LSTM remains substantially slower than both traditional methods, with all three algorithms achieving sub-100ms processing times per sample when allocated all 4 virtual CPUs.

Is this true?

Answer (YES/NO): NO